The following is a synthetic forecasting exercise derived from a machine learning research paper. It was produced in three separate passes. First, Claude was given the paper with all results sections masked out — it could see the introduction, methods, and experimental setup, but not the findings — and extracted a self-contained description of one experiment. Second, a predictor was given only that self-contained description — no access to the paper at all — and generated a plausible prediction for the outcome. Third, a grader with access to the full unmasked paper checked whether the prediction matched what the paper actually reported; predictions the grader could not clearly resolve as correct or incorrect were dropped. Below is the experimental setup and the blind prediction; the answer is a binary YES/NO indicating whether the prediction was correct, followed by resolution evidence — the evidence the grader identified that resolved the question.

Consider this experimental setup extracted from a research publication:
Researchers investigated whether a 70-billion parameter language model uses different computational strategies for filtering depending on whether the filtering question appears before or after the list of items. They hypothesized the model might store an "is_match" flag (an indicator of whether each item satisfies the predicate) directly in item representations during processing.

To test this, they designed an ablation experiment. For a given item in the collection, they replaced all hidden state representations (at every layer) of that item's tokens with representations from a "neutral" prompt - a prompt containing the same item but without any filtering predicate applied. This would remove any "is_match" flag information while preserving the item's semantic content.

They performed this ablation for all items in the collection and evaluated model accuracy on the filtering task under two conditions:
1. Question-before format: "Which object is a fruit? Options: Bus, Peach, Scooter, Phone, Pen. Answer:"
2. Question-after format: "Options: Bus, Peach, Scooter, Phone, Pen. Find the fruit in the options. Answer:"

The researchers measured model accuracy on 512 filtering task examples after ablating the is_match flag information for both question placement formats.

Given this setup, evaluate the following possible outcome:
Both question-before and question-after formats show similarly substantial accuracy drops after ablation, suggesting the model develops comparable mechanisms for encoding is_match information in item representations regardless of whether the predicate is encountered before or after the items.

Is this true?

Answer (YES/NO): NO